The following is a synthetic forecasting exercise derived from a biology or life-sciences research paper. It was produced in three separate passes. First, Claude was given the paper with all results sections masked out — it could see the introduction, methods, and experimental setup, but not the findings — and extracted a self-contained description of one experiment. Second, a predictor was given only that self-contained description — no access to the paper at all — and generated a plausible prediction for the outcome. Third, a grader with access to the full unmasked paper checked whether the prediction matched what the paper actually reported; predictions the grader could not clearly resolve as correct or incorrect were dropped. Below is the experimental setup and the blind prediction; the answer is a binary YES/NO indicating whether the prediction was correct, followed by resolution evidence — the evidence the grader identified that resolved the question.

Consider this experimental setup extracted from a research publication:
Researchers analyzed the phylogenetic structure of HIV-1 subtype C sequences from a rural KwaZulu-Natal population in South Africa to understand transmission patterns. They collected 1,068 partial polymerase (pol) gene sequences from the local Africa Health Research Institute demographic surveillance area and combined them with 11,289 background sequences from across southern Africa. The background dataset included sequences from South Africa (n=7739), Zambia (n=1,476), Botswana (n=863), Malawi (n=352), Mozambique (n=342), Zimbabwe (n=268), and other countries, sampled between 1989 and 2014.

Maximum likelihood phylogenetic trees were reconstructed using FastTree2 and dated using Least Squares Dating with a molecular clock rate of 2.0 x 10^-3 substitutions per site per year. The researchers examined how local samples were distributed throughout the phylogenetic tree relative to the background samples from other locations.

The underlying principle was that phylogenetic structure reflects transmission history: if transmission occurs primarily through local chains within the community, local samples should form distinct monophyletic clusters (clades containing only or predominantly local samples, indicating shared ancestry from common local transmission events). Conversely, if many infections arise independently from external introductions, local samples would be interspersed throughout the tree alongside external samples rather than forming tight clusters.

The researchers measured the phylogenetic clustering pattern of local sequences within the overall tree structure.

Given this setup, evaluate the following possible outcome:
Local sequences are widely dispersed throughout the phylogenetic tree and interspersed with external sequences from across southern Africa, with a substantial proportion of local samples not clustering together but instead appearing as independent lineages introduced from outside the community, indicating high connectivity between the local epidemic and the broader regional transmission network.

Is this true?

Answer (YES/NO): YES